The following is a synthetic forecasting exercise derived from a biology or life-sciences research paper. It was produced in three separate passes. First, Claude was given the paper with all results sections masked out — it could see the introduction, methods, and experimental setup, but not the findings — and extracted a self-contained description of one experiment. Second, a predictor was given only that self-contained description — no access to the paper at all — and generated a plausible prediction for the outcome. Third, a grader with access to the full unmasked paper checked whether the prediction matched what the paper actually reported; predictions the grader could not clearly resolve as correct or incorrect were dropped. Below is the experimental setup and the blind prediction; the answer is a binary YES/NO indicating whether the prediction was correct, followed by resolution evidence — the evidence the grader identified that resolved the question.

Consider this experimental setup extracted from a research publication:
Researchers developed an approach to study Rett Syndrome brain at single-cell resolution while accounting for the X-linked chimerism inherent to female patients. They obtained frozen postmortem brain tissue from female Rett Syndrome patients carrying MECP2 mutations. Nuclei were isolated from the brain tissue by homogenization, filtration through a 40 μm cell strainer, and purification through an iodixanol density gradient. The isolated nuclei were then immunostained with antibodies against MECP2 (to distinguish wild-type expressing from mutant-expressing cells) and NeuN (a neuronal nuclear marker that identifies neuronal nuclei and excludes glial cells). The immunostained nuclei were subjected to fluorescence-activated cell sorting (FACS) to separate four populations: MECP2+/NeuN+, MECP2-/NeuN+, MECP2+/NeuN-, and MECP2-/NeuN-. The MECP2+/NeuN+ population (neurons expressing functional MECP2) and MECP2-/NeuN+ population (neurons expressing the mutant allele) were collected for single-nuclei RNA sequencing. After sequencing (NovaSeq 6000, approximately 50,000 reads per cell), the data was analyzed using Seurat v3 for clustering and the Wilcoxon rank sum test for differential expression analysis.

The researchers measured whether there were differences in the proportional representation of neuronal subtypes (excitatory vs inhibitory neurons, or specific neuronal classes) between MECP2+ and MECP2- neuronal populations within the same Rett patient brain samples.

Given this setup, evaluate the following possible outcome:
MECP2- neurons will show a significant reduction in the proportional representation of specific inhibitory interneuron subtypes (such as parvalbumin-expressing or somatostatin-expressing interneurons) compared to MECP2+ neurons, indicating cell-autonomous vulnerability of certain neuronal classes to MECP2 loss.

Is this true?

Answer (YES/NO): NO